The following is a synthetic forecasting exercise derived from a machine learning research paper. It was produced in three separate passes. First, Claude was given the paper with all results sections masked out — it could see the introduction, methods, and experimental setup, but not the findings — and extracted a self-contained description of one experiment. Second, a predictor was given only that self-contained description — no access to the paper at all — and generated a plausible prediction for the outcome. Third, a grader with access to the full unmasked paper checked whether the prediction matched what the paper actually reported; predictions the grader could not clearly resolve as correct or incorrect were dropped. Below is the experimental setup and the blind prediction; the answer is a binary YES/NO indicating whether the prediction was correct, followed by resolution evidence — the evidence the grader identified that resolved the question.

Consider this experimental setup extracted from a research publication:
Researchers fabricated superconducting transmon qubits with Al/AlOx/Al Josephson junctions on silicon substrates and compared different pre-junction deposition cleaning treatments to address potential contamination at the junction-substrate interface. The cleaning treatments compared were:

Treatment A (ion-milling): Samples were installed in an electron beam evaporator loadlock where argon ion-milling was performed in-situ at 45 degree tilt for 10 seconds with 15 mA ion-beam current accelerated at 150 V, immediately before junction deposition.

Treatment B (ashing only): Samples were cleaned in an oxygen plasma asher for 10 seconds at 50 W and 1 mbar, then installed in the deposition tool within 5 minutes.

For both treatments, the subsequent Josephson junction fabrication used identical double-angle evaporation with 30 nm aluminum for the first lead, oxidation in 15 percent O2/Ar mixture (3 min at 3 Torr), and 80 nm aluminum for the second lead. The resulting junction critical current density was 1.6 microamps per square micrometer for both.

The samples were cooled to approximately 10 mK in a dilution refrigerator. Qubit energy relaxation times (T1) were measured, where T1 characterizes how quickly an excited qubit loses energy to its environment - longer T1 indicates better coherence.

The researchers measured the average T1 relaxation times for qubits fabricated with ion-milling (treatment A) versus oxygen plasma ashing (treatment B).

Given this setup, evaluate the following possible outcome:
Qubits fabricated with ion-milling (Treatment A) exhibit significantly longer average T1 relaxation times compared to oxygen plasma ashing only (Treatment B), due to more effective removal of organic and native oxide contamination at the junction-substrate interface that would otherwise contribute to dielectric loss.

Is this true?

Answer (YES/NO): NO